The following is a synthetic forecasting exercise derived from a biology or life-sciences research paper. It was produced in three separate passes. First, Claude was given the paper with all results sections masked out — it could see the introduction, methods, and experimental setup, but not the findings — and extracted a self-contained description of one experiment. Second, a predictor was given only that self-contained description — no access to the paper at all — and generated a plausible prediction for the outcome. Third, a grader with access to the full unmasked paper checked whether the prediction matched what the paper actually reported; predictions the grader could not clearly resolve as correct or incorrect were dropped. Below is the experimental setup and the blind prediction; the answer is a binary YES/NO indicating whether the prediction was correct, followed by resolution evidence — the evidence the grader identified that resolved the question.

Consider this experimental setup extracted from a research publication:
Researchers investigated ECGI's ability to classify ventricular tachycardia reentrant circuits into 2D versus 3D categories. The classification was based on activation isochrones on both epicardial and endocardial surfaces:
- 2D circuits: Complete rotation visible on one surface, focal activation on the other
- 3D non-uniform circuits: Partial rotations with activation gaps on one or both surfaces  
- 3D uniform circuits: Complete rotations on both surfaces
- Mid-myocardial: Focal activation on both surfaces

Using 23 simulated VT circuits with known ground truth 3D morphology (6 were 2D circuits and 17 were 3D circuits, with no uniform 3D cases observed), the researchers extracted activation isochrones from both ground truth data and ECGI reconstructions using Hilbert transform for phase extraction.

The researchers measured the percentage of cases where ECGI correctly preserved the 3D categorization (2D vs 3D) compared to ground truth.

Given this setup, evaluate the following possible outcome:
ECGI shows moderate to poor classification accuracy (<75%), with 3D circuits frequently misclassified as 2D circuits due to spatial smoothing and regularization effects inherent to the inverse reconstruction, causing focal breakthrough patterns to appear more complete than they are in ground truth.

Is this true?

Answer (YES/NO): NO